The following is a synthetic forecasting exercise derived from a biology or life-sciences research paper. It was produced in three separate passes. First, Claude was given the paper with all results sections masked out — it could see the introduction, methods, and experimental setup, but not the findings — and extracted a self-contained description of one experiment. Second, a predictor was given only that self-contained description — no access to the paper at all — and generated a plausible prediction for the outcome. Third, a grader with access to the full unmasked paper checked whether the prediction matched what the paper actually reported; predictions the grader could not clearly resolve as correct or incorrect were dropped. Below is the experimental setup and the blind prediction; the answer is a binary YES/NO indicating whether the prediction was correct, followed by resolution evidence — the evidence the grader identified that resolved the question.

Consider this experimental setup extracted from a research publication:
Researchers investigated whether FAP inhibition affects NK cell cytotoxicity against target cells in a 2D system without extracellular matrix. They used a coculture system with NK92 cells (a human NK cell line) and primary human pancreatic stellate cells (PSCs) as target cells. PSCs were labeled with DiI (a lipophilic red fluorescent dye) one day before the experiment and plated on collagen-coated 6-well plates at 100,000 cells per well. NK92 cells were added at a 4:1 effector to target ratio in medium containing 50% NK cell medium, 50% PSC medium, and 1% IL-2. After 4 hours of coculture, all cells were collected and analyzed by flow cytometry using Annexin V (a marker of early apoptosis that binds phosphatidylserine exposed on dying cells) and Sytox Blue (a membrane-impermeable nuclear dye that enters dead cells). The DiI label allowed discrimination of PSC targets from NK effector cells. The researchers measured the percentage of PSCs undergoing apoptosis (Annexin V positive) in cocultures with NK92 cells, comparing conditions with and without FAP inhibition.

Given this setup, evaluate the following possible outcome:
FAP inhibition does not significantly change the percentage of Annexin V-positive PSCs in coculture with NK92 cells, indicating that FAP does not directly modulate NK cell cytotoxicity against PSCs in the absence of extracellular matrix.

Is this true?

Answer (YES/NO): YES